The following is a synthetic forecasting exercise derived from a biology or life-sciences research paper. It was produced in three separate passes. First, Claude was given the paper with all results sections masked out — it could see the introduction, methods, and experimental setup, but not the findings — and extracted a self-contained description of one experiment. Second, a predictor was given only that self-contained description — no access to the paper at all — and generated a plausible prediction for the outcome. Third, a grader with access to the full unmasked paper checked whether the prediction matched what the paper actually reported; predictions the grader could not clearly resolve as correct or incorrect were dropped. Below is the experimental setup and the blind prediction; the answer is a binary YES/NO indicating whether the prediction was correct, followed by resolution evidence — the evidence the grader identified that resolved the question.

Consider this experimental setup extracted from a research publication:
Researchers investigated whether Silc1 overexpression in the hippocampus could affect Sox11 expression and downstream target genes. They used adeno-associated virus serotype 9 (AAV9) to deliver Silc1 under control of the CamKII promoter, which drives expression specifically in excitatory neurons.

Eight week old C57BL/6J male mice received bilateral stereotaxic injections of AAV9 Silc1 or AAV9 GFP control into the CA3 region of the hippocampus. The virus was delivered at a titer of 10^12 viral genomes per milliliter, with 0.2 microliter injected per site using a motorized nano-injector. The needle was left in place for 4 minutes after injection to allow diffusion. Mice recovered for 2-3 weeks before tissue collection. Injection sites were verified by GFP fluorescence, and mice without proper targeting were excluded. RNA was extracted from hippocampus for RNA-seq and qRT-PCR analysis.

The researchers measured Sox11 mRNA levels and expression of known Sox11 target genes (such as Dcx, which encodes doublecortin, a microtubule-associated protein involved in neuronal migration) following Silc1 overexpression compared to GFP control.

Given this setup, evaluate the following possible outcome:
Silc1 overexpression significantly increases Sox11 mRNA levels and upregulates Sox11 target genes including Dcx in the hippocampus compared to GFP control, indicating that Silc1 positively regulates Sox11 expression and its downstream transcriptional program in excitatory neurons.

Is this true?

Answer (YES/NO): NO